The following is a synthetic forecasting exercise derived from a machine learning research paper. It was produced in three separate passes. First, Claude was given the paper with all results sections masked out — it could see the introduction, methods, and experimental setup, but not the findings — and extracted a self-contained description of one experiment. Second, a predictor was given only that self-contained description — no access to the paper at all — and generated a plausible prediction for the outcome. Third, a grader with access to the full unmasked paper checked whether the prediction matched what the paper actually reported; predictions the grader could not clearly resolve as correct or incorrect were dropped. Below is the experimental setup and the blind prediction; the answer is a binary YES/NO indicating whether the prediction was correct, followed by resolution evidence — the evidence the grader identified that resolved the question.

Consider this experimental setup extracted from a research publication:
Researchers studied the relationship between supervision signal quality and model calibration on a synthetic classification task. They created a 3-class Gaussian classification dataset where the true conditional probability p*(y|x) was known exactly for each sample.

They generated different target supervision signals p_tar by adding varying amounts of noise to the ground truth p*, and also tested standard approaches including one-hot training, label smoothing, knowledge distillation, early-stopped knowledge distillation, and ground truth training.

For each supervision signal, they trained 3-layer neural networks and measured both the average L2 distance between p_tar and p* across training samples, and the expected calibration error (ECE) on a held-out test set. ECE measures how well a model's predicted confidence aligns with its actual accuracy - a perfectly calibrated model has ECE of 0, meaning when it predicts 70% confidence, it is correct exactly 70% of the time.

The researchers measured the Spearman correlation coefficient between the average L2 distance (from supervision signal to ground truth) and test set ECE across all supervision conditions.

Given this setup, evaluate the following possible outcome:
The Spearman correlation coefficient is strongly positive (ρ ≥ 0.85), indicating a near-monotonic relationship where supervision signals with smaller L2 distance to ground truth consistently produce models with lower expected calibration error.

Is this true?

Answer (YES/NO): YES